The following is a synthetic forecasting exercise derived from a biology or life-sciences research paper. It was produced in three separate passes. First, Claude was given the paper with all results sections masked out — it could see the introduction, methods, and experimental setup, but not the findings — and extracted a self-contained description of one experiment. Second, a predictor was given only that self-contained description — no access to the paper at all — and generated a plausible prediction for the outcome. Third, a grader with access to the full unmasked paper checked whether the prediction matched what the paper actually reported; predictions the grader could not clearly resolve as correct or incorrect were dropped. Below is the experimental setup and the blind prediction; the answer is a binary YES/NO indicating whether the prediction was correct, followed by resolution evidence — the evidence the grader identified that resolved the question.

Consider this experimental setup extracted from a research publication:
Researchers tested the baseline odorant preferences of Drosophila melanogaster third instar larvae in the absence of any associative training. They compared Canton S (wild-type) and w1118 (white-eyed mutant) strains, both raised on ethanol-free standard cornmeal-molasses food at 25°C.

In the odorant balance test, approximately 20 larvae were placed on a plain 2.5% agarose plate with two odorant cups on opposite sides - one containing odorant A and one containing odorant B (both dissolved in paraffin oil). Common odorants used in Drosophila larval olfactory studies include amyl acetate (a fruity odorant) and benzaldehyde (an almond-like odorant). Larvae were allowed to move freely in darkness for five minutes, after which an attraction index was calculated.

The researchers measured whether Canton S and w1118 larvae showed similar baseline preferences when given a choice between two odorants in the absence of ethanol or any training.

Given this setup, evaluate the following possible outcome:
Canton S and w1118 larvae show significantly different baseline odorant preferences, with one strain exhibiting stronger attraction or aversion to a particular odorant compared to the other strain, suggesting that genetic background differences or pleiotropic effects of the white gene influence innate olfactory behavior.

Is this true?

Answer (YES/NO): YES